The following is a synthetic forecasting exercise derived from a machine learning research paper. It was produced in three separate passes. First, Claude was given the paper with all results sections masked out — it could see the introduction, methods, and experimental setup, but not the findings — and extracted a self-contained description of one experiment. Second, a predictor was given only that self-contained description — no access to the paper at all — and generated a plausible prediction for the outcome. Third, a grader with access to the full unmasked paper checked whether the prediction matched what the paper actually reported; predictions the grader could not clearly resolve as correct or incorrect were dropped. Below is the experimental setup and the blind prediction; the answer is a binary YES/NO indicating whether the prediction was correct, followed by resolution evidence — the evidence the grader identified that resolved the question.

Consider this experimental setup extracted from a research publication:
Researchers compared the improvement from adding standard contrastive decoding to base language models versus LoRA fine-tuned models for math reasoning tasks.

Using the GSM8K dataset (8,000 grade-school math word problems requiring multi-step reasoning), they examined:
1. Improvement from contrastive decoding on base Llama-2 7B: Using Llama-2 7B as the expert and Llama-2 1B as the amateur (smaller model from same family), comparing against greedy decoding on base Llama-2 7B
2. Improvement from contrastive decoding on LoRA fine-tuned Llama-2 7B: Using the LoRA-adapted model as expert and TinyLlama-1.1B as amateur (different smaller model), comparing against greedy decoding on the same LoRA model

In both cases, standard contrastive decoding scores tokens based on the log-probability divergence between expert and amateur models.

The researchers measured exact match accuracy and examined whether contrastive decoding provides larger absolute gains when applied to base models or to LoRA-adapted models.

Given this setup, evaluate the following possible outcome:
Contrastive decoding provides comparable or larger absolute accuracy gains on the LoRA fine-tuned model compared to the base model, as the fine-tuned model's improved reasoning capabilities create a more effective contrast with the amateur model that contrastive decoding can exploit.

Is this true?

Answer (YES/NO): YES